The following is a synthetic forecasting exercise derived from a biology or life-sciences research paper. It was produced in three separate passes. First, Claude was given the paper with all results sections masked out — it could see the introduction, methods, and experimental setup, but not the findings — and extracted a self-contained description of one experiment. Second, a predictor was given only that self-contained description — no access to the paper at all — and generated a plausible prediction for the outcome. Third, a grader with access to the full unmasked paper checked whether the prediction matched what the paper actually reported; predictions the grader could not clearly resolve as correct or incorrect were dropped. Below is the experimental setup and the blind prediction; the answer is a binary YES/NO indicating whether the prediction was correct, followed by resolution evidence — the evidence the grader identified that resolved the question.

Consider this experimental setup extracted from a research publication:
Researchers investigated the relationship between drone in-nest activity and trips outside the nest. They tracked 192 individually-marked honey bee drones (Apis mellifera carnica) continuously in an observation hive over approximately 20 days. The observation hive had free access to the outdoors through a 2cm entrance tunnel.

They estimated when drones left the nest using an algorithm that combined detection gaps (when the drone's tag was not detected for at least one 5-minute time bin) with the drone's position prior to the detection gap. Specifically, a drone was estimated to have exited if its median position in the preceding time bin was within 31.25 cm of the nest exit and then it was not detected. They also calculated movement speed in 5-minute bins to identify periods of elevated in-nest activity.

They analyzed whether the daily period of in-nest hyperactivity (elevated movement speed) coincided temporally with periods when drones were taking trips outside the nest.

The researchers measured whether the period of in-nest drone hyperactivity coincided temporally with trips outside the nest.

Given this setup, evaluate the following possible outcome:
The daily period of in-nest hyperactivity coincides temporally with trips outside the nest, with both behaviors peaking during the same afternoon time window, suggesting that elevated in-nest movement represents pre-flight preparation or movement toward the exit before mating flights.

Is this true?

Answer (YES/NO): YES